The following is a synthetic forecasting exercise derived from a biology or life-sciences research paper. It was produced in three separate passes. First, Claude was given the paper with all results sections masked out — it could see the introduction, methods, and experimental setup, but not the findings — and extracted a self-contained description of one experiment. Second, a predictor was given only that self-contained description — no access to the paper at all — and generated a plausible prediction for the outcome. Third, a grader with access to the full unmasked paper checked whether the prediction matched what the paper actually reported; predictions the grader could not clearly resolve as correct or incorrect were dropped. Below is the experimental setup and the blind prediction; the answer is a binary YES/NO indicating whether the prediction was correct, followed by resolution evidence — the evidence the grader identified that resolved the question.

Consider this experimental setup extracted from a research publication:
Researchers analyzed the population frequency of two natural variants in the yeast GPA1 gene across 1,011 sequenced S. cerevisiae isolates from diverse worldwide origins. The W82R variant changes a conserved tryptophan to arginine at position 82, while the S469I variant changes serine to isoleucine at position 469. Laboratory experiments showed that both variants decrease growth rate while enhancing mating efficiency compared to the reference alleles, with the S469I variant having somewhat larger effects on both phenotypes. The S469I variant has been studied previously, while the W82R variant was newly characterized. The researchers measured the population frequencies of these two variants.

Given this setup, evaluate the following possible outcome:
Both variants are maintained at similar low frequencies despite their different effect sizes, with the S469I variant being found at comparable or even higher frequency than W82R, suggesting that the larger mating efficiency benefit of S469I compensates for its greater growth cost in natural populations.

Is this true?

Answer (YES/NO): NO